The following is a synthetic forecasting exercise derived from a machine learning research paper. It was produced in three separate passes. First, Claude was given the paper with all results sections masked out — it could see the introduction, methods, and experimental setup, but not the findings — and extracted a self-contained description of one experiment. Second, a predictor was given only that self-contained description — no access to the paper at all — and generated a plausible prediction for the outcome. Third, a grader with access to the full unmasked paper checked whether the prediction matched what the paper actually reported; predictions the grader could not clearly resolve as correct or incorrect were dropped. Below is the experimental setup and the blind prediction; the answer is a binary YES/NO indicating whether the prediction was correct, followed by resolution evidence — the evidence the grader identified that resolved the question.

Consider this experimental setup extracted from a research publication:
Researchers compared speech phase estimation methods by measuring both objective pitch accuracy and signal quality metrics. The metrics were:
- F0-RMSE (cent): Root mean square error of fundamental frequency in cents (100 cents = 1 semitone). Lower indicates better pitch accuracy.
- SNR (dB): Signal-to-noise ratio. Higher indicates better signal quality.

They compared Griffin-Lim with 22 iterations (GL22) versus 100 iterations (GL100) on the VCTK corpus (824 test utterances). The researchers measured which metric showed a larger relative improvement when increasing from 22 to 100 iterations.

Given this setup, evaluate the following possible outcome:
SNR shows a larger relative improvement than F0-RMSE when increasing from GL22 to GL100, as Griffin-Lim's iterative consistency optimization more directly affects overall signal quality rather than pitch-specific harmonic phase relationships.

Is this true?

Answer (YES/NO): NO